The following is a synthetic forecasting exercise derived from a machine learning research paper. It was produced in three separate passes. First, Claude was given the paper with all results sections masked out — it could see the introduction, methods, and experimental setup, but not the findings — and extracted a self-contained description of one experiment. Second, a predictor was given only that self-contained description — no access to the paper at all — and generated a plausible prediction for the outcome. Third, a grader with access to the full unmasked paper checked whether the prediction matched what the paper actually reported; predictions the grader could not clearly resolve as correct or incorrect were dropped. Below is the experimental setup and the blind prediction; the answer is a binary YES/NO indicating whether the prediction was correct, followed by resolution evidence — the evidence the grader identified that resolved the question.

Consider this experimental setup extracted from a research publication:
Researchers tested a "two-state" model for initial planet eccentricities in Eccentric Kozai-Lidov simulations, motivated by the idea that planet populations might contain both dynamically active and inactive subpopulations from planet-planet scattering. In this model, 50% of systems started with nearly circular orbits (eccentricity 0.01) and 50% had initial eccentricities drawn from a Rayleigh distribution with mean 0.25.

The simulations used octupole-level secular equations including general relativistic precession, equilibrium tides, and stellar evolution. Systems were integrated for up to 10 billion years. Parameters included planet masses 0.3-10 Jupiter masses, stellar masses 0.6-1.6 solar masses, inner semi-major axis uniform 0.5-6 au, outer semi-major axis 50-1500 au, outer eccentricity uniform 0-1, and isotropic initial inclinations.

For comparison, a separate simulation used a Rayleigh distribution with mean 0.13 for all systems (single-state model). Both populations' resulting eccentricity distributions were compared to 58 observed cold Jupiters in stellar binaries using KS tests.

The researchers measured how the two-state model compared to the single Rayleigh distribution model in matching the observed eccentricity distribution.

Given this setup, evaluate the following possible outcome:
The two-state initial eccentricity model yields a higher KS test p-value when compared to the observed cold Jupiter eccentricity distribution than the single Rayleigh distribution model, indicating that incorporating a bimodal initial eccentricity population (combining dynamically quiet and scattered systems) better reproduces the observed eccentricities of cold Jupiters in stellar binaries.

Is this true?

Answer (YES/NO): NO